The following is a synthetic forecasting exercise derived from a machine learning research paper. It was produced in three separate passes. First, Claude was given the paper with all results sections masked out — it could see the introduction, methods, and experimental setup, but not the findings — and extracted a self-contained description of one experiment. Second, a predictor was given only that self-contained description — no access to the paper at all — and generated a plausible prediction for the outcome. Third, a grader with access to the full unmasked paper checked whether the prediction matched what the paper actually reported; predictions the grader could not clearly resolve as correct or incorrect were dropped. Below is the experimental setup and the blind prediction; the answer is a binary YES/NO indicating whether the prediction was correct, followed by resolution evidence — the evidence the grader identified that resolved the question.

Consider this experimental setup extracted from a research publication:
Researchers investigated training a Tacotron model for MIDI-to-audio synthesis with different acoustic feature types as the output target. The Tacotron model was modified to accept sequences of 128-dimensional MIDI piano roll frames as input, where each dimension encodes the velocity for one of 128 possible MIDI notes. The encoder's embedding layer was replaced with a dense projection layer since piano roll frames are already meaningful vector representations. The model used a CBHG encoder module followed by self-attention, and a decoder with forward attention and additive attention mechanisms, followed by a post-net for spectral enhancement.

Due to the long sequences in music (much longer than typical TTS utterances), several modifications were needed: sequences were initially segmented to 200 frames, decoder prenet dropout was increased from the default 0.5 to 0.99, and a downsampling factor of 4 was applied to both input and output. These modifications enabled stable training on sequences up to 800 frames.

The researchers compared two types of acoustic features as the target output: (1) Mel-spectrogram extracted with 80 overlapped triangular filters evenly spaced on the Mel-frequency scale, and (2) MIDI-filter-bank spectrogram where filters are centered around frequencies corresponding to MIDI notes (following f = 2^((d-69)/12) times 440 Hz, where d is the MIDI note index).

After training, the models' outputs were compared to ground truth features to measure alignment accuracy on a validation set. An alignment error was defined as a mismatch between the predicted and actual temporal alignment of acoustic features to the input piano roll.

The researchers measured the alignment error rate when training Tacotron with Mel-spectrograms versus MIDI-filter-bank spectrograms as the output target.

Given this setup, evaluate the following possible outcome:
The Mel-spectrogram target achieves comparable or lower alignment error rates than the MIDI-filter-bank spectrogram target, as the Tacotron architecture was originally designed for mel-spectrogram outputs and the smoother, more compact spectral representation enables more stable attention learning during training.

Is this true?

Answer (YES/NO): NO